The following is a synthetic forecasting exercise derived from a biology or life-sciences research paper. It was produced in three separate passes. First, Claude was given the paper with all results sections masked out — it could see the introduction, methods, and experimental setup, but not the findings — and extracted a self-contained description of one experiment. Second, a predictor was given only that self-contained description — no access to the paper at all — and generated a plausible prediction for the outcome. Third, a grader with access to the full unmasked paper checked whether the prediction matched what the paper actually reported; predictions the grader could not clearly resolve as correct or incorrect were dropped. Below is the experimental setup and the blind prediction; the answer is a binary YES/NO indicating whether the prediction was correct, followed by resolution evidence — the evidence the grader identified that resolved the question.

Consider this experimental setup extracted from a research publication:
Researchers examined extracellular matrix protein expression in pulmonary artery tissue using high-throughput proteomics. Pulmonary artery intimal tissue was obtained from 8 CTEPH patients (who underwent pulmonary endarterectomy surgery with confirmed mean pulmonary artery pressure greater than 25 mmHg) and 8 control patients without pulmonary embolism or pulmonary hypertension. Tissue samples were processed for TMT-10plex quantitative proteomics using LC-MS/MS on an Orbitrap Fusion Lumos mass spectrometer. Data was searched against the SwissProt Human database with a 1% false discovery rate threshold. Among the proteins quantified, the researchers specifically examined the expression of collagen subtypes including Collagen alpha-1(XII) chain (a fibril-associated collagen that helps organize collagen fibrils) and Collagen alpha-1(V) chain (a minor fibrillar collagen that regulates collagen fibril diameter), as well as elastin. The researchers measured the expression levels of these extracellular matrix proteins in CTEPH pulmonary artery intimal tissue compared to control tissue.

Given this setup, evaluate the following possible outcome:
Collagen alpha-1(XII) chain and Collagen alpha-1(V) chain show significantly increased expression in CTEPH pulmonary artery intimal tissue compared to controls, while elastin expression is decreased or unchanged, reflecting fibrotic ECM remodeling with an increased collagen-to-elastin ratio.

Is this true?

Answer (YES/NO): NO